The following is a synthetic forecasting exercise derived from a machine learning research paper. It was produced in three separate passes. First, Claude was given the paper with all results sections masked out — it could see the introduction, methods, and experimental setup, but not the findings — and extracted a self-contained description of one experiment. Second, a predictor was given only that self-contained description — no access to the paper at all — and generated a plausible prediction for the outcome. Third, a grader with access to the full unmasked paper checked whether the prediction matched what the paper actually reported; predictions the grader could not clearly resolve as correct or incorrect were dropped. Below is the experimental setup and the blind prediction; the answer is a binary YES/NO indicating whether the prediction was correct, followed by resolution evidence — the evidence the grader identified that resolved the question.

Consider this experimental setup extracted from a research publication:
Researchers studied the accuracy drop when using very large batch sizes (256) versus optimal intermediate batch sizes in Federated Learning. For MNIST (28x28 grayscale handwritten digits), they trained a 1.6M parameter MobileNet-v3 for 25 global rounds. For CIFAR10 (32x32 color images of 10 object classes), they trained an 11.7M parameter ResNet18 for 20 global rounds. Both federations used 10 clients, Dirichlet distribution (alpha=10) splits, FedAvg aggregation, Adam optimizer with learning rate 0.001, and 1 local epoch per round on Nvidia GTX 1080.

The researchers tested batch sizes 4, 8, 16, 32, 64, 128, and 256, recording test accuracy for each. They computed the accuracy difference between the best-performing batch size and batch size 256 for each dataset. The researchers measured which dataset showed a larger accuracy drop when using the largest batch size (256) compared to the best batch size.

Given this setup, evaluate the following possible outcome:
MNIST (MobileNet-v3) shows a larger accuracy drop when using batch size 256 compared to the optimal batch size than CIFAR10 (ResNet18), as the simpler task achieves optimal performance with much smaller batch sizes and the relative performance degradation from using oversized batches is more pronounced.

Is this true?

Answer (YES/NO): YES